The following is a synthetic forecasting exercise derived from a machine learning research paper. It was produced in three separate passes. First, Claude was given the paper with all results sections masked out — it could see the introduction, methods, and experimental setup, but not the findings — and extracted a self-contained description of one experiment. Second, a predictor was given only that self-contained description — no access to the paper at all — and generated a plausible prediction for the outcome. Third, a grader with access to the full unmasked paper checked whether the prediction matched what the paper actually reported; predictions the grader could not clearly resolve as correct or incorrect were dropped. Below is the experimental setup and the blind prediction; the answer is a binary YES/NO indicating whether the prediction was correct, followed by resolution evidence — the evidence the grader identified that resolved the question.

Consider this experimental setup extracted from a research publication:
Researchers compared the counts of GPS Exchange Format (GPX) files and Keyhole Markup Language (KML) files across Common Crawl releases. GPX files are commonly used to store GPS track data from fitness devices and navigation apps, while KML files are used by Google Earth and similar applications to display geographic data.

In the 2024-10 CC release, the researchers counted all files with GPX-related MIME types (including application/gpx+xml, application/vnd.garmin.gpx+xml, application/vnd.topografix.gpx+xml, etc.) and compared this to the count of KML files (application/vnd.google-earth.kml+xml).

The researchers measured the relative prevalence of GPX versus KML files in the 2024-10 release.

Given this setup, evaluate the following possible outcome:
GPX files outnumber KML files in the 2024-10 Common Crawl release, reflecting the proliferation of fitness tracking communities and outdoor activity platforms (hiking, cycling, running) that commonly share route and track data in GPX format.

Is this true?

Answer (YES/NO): NO